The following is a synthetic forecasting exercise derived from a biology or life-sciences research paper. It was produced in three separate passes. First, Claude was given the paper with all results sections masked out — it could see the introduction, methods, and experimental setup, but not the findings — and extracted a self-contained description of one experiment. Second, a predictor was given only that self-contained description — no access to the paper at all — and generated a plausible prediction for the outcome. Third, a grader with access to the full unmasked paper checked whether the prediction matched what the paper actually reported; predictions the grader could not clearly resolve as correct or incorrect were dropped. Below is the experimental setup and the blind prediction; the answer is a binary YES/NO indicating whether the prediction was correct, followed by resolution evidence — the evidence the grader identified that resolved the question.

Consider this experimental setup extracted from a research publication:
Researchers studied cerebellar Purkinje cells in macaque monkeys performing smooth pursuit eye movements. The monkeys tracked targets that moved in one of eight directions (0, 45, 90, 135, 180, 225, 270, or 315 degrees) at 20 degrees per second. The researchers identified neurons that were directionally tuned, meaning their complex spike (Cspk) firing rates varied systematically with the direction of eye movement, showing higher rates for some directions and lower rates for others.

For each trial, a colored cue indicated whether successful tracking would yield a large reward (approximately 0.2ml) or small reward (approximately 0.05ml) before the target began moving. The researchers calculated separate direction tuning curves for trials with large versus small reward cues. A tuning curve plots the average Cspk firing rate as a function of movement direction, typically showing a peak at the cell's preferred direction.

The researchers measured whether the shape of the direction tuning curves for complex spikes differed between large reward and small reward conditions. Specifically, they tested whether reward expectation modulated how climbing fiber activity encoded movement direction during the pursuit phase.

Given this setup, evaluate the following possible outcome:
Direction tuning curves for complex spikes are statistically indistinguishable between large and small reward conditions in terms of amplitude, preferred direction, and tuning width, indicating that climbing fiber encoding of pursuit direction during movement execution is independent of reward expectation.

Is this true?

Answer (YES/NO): YES